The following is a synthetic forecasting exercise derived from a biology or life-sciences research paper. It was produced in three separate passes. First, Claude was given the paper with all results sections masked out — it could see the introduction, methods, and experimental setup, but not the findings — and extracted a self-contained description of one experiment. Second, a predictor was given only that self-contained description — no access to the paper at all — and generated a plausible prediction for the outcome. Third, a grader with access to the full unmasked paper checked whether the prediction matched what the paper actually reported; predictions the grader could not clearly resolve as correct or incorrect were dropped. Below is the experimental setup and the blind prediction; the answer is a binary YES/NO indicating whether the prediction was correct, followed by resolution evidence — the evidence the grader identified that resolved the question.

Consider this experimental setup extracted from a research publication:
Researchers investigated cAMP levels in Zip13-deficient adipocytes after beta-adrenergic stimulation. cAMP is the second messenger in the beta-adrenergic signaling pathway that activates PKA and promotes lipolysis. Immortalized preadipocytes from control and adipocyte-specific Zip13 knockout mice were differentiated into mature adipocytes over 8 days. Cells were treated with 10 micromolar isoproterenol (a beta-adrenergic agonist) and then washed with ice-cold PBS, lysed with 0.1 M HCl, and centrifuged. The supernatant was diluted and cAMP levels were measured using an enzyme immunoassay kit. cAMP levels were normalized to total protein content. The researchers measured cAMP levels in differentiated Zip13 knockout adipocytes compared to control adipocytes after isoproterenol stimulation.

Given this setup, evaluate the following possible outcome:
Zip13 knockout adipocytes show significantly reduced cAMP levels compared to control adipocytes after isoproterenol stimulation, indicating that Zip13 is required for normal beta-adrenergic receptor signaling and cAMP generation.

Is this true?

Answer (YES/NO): NO